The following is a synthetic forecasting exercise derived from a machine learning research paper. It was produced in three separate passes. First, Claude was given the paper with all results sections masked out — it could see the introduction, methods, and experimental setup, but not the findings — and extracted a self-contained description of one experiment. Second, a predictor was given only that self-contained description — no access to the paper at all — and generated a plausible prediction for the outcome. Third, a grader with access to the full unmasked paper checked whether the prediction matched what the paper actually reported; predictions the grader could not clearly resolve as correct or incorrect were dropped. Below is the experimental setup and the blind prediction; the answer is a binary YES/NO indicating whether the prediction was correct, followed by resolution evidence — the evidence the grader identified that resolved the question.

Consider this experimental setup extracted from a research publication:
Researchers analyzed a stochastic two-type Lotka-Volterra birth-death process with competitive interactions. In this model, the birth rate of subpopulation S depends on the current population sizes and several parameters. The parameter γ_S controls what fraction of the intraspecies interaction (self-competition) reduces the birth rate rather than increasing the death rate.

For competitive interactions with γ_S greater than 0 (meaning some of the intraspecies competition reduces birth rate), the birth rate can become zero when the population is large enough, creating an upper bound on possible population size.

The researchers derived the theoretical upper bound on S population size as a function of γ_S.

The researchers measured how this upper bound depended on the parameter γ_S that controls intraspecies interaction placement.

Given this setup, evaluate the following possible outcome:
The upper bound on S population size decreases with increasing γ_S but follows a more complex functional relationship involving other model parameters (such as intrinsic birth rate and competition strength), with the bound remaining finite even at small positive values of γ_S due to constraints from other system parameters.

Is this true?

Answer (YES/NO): NO